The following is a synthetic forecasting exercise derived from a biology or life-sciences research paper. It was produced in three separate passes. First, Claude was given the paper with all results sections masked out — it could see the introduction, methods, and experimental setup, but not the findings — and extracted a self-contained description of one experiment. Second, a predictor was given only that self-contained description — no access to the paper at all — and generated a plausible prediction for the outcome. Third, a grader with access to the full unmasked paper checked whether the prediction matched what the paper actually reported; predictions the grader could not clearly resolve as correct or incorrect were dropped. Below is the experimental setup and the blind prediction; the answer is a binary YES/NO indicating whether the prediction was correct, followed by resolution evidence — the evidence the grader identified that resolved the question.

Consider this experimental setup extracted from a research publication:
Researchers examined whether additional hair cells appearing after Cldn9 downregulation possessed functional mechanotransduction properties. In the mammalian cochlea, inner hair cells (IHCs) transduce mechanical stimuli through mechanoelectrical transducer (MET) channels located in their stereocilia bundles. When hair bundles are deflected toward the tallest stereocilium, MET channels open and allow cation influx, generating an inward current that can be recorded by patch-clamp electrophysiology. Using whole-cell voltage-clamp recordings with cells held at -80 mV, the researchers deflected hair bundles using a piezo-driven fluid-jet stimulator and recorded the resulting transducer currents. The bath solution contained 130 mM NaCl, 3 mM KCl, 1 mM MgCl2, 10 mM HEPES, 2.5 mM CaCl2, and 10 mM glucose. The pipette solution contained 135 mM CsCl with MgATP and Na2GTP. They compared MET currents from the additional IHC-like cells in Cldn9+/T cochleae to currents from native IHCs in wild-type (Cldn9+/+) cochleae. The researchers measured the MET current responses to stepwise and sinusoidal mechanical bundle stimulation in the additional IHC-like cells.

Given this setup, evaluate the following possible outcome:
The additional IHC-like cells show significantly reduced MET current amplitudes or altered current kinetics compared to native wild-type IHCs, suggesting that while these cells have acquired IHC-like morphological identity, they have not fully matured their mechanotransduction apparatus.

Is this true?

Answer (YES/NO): NO